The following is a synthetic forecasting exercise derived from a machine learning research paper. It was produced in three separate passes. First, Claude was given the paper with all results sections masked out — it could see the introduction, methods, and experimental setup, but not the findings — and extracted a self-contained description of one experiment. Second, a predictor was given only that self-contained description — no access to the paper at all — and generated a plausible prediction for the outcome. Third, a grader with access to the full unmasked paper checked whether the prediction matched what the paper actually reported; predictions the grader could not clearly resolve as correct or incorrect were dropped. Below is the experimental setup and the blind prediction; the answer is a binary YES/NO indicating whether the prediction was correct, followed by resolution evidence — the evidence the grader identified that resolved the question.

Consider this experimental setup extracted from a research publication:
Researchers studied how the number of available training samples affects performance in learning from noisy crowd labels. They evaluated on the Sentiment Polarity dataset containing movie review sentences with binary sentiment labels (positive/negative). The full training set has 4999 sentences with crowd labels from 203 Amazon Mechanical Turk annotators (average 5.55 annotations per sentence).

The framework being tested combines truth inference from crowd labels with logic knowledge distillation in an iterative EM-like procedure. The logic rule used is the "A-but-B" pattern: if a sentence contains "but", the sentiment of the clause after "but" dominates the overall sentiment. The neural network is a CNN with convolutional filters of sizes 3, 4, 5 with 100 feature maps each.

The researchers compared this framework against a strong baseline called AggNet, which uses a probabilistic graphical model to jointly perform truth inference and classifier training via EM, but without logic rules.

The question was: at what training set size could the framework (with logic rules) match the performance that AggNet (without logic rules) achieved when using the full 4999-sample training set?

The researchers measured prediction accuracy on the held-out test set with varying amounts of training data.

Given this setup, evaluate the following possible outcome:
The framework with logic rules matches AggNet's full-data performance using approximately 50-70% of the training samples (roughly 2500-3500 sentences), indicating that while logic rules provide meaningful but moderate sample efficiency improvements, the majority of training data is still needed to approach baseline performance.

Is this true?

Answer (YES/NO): NO